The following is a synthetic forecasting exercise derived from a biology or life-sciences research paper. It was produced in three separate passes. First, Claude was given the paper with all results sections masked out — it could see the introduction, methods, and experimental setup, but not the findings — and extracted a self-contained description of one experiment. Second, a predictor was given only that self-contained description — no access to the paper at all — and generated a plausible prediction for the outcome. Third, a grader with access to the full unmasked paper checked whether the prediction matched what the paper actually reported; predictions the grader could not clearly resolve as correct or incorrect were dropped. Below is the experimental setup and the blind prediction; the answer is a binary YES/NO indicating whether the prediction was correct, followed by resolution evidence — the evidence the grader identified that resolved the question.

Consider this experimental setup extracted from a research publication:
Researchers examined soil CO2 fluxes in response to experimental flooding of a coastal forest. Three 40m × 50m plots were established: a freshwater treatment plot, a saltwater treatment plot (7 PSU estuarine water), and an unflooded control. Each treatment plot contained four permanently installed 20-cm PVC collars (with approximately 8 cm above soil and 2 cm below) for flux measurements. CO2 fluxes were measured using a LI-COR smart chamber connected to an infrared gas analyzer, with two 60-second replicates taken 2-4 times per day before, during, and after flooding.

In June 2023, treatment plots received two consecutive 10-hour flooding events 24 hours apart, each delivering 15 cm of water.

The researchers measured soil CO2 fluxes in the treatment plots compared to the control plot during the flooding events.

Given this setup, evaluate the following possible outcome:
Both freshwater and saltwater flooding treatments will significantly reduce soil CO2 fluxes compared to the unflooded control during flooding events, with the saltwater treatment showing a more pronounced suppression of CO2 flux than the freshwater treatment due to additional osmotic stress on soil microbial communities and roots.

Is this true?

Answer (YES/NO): NO